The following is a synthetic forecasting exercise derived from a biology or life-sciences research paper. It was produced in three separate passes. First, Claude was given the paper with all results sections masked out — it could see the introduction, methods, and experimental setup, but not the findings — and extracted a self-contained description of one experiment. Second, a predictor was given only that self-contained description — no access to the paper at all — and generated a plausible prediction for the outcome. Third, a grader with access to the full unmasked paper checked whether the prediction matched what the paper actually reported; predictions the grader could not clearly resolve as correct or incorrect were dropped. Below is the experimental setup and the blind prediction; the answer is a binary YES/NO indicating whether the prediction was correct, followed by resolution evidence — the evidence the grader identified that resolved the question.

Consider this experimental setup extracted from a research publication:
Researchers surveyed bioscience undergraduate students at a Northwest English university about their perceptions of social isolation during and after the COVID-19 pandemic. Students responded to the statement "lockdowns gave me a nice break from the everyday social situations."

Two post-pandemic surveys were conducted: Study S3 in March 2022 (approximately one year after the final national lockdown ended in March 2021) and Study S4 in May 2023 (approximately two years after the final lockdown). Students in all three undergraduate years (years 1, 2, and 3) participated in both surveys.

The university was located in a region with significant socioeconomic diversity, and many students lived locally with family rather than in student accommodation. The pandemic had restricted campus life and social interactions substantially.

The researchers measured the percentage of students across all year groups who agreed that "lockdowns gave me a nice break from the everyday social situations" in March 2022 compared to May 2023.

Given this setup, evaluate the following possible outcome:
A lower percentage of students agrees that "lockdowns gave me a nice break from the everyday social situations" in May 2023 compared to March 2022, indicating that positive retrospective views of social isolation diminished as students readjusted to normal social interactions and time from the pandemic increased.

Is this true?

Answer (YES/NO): YES